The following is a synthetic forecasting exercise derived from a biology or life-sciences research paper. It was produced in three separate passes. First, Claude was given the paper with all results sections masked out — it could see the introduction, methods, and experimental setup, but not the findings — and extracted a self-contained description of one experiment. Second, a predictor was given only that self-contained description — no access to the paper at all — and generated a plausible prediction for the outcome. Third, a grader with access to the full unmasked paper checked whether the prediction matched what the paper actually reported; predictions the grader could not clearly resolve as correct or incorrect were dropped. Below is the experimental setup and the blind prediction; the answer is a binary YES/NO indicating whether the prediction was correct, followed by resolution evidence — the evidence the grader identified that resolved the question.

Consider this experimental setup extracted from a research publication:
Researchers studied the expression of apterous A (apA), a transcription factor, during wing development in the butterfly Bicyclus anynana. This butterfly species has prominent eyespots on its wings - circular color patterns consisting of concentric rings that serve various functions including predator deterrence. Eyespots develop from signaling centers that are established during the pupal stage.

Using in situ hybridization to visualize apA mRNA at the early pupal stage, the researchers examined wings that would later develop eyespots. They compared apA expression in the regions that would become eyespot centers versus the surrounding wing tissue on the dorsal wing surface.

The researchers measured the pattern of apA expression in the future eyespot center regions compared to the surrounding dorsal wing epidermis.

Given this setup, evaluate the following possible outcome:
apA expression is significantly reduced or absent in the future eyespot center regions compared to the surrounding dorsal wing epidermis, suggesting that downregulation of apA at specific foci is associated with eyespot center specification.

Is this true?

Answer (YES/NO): YES